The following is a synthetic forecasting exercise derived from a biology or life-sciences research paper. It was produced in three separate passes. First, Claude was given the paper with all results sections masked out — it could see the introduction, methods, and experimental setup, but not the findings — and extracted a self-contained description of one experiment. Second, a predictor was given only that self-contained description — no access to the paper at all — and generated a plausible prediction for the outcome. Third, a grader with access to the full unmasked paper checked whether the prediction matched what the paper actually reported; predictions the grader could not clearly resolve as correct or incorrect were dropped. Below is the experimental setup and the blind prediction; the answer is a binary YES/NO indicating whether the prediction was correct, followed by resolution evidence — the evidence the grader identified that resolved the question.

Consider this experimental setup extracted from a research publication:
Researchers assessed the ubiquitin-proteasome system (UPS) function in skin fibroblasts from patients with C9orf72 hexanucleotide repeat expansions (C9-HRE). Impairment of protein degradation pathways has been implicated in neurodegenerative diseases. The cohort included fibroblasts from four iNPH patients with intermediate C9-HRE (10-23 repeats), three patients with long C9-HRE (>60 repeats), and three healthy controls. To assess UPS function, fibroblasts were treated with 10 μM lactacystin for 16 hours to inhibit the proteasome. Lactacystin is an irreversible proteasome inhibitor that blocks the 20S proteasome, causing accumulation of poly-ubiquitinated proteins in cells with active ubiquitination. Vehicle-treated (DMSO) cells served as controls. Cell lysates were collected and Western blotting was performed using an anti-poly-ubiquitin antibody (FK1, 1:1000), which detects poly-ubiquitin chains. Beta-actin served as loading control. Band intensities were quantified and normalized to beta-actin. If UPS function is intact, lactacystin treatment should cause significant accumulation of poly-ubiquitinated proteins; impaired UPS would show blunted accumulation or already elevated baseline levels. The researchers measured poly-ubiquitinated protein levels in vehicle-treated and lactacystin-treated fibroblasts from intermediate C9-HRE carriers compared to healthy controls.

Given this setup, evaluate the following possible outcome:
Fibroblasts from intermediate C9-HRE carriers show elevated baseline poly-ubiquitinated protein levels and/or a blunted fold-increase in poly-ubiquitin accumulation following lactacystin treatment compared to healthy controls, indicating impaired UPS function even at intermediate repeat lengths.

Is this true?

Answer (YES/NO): NO